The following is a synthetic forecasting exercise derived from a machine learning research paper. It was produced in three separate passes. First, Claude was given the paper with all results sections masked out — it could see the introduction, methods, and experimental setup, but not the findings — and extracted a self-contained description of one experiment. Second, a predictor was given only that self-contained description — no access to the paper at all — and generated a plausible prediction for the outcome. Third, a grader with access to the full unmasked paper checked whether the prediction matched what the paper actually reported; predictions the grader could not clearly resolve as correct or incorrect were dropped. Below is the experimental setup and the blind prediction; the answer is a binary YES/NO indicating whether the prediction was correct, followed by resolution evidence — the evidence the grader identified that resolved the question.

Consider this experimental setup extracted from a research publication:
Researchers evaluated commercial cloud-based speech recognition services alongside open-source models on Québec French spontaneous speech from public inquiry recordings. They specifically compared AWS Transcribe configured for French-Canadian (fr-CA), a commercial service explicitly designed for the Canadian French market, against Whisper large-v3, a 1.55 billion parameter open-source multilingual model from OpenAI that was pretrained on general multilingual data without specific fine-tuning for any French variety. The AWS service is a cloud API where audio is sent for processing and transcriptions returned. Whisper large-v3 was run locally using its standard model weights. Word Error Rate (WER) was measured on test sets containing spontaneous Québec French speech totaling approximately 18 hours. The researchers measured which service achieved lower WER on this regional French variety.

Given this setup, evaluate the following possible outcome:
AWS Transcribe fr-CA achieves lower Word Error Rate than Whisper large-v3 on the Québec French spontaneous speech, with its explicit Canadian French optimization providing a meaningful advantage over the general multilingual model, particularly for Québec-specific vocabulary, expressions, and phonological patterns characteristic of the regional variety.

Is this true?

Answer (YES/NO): NO